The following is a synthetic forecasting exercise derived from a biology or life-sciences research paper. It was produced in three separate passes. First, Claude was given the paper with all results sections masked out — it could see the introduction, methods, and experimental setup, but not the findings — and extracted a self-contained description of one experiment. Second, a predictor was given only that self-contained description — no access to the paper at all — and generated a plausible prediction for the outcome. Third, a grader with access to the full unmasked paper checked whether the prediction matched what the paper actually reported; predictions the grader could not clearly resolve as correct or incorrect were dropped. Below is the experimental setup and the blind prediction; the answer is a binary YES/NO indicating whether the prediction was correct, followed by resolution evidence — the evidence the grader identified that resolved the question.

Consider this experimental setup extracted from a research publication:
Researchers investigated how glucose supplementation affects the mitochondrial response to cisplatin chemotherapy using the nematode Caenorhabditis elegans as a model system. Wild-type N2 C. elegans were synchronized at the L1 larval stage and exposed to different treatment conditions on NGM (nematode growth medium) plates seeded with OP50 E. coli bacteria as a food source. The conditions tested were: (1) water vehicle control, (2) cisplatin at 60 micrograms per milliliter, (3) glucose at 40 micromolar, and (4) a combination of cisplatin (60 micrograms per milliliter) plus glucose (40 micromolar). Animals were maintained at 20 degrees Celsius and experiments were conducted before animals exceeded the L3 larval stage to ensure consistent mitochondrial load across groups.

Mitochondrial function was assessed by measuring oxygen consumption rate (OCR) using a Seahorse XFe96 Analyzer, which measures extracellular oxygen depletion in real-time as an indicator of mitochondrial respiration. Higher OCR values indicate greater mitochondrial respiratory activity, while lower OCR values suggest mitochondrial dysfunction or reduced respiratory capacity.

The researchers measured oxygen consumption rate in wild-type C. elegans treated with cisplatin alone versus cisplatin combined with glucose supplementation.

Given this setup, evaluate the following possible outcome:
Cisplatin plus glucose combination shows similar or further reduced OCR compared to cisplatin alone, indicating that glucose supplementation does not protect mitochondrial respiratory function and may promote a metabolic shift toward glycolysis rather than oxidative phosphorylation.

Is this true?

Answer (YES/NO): YES